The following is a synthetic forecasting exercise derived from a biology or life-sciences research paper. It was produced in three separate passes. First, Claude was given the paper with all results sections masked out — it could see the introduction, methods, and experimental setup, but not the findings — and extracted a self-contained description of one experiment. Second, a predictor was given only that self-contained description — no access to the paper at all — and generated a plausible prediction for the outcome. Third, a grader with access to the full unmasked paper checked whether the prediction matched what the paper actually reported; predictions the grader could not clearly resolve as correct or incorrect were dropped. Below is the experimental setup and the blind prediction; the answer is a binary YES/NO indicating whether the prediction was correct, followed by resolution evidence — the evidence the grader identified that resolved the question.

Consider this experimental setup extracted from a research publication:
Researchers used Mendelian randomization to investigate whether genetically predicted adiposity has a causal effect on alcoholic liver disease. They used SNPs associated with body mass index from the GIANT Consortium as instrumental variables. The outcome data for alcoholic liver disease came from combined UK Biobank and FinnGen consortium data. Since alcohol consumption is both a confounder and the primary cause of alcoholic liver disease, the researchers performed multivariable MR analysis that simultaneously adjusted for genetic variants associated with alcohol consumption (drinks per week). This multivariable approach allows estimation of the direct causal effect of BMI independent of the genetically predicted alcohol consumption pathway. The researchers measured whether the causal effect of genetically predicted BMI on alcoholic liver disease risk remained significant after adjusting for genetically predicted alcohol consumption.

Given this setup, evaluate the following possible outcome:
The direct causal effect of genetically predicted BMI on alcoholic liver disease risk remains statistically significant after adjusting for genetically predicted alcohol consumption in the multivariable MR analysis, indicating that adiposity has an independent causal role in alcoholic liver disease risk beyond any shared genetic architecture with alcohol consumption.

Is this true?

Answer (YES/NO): YES